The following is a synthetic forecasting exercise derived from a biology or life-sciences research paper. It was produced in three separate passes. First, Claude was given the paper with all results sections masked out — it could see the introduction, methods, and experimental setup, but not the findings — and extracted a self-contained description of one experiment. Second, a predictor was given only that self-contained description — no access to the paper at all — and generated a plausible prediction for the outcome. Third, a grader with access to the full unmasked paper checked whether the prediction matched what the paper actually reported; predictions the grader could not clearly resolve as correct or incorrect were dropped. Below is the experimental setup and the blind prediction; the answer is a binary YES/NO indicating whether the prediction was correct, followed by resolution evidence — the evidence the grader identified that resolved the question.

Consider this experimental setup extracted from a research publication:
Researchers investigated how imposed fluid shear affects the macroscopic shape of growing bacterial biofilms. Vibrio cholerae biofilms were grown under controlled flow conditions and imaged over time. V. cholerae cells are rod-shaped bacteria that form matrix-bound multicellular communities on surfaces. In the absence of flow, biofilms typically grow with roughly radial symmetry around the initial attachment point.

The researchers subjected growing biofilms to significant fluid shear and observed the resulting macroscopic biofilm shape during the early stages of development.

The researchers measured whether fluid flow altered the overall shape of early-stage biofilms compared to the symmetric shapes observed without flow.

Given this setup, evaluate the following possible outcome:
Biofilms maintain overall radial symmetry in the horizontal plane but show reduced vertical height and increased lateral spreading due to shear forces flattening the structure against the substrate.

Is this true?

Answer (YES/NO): NO